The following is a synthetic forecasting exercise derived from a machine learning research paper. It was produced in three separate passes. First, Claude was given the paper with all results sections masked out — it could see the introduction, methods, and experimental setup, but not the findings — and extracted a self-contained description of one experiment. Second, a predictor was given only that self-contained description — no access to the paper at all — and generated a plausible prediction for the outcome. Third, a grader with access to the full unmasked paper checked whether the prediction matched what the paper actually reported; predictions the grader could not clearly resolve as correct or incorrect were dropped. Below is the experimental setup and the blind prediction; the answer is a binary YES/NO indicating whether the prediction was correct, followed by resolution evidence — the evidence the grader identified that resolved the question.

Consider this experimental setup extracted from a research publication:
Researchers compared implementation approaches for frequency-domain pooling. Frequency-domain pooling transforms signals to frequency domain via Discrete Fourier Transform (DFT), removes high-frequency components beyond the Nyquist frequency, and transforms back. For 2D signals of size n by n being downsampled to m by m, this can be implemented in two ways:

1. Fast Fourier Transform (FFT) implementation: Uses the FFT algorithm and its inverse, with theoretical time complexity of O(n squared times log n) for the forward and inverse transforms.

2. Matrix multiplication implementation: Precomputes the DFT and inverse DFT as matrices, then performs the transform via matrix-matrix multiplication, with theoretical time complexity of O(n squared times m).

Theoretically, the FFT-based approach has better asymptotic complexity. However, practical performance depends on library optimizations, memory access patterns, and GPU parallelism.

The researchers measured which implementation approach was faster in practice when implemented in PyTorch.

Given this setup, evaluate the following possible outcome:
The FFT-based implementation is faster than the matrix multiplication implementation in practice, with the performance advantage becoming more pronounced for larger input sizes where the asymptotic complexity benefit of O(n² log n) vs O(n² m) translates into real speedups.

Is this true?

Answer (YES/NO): NO